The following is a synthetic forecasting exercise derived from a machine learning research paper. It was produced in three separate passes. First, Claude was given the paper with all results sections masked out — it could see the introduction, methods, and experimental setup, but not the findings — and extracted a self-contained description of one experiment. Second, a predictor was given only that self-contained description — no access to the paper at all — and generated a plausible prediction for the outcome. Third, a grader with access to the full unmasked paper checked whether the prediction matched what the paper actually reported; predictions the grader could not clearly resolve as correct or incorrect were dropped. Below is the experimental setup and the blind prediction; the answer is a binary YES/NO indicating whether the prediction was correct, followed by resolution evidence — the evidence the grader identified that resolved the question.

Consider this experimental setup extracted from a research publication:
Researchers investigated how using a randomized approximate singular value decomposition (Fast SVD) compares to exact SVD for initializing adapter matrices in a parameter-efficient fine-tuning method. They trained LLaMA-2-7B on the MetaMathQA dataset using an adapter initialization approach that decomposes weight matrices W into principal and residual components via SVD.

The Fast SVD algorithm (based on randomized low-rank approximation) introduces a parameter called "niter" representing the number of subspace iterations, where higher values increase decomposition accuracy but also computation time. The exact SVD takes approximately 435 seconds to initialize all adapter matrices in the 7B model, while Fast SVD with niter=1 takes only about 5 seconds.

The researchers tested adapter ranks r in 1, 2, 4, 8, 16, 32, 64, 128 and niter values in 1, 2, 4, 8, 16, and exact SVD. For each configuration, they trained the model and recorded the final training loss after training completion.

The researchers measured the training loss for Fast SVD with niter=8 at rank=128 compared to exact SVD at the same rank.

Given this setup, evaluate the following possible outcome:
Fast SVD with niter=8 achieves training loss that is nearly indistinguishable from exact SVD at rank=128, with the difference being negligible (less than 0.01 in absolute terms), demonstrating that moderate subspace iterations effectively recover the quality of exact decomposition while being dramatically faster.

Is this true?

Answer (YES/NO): YES